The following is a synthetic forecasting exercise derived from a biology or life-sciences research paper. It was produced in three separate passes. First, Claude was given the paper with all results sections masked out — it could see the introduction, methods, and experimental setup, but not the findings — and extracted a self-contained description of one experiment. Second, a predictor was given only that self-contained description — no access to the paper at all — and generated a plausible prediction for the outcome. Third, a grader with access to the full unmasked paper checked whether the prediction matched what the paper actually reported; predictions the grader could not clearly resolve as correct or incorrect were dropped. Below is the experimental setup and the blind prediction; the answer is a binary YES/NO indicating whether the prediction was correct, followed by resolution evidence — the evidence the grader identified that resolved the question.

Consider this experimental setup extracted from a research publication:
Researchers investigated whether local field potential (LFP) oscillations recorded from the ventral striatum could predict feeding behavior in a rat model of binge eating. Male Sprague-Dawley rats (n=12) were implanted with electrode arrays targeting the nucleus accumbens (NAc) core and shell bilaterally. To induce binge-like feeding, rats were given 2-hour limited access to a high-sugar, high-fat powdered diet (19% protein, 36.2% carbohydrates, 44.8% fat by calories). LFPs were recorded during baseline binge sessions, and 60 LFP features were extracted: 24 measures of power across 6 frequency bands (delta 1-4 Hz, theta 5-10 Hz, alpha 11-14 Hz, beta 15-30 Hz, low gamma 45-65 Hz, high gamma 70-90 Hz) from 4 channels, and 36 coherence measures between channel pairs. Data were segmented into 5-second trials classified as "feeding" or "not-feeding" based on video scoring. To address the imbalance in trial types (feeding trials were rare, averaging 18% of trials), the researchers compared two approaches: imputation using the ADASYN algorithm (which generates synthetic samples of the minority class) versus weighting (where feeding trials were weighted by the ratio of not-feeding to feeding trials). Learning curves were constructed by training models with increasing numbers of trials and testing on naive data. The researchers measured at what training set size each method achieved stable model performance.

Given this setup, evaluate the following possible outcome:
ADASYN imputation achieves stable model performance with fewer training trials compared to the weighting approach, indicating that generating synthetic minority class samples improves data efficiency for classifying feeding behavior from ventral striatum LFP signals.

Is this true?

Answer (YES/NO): YES